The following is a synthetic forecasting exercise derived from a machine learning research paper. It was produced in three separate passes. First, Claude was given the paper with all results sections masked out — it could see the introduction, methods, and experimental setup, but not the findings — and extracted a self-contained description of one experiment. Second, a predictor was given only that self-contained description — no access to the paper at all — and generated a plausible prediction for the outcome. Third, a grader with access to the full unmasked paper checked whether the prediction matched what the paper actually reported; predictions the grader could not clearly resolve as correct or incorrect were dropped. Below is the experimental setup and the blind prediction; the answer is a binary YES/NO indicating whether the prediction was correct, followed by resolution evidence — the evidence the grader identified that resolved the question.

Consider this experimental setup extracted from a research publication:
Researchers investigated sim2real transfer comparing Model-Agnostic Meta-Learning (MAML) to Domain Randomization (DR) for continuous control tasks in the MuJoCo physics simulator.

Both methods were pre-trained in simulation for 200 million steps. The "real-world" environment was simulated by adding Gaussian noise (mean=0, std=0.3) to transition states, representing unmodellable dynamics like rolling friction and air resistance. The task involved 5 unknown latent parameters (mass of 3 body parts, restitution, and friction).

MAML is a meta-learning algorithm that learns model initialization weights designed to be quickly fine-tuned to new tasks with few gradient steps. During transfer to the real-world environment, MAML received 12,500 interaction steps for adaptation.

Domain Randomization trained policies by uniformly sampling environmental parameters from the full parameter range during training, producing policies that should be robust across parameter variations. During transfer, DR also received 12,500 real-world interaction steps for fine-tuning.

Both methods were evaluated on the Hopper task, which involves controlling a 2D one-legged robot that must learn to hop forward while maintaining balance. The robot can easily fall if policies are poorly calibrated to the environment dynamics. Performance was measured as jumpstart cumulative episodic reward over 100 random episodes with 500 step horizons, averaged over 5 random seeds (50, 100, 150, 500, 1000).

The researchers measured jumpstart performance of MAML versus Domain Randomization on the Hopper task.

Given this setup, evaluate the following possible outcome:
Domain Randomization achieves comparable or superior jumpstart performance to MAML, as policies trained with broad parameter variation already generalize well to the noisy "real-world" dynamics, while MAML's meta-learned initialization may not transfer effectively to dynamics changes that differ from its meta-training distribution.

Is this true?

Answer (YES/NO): YES